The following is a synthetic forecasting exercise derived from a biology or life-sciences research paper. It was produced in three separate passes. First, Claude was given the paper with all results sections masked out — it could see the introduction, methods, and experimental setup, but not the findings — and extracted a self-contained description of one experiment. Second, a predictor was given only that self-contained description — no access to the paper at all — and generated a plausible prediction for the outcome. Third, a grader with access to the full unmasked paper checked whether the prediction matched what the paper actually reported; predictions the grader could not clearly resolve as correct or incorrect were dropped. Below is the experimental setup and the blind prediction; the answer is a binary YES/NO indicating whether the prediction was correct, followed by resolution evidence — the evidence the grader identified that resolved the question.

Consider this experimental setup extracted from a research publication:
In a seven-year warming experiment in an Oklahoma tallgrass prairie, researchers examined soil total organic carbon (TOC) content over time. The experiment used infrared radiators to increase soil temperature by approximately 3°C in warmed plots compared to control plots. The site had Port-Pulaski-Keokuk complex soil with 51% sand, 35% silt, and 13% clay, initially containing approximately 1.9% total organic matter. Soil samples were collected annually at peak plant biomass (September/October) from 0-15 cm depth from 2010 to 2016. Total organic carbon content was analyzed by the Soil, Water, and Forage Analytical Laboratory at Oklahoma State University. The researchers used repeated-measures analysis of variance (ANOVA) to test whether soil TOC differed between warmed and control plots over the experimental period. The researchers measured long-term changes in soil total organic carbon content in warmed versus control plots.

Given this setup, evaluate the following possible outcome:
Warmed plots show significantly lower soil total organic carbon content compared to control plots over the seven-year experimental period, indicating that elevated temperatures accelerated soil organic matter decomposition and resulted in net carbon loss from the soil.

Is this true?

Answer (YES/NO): NO